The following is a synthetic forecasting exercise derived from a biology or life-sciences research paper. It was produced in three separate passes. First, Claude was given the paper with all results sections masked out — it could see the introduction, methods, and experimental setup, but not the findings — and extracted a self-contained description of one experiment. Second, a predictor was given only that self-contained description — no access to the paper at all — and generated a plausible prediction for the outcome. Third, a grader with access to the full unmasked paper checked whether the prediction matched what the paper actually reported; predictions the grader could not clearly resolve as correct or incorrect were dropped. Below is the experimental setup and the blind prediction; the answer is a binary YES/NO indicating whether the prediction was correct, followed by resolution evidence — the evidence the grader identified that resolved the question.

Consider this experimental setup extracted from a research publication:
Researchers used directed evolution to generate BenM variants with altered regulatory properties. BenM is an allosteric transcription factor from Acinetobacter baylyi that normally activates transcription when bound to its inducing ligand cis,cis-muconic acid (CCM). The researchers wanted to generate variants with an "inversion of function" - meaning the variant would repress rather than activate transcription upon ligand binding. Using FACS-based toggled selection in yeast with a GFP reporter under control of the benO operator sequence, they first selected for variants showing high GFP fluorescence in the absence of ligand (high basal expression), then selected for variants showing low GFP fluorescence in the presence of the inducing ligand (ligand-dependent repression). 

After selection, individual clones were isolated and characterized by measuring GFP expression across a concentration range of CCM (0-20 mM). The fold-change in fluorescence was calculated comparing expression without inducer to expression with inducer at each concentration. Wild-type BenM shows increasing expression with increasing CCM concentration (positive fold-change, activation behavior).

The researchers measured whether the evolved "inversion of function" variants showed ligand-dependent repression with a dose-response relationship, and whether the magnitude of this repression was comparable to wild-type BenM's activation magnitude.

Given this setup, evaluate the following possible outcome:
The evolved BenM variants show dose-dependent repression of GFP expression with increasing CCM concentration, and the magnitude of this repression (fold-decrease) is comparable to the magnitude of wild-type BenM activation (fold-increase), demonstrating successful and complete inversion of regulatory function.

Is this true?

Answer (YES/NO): NO